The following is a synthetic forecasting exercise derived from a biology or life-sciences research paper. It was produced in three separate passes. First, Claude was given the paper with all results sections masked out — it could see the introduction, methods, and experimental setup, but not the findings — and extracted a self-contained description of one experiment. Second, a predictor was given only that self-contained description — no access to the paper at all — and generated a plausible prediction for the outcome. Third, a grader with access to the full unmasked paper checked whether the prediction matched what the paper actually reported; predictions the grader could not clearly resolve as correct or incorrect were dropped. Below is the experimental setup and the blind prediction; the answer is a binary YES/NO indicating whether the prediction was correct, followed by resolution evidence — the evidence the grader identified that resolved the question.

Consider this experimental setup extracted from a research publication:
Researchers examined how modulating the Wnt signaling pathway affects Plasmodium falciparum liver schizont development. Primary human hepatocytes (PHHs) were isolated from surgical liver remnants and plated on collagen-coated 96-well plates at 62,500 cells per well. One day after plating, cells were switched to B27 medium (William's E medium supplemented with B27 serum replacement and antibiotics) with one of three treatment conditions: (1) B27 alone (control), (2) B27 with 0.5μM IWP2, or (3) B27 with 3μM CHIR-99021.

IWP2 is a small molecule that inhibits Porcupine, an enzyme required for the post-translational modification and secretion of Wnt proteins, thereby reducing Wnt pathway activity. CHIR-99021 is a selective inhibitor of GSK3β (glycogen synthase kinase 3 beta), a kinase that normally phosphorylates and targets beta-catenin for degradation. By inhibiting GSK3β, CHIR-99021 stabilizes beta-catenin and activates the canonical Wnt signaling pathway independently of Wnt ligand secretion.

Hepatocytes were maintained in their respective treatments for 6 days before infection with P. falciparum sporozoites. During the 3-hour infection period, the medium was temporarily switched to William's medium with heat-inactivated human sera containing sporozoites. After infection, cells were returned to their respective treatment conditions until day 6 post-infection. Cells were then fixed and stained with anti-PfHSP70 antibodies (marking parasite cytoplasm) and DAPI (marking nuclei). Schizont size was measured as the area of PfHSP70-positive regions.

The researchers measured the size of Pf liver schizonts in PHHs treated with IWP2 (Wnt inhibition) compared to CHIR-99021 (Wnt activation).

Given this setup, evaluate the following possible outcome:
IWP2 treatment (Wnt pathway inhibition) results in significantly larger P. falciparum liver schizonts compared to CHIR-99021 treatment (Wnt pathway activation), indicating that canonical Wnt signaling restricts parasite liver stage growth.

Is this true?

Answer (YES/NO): YES